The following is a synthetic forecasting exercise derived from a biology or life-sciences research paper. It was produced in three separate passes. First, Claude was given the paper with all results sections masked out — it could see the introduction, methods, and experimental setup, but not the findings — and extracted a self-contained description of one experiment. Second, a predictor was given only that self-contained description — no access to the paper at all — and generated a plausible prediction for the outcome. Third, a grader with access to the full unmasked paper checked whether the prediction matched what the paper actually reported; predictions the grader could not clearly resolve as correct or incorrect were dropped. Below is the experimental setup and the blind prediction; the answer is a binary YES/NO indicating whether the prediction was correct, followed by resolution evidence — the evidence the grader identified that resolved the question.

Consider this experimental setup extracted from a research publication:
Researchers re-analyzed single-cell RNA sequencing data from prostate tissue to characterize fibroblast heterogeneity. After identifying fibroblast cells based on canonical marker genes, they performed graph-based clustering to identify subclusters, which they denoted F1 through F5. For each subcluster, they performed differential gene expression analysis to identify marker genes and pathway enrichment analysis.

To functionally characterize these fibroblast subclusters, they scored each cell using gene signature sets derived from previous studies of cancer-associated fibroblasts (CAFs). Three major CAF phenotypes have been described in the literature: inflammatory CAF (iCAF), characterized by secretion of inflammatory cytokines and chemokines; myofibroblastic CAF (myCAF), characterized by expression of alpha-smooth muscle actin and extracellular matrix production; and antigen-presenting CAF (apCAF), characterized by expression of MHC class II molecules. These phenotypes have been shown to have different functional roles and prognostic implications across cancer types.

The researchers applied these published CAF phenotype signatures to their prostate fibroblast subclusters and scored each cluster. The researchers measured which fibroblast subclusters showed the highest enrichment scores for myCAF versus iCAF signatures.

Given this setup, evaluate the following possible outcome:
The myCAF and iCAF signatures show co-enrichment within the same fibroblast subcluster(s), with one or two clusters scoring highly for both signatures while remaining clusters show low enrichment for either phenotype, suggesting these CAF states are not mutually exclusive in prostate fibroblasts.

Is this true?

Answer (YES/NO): NO